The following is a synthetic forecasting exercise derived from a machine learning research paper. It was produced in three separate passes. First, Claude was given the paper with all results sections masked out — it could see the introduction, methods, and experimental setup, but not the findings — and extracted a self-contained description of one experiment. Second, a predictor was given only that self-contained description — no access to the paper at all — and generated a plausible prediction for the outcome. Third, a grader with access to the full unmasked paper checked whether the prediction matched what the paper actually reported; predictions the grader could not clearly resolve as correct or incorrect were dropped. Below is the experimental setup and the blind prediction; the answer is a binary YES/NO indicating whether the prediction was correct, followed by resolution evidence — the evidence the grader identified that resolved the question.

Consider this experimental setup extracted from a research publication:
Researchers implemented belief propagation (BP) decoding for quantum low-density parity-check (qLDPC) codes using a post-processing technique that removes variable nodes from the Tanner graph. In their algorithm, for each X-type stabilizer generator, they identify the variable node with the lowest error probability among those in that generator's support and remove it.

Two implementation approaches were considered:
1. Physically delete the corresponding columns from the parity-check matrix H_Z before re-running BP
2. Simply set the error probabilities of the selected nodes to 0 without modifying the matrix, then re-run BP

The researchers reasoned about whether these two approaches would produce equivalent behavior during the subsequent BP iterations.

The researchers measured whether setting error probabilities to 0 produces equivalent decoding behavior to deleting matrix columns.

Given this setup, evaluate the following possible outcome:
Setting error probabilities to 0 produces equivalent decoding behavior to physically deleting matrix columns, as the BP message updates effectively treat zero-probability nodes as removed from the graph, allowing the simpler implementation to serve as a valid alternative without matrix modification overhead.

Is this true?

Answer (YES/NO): YES